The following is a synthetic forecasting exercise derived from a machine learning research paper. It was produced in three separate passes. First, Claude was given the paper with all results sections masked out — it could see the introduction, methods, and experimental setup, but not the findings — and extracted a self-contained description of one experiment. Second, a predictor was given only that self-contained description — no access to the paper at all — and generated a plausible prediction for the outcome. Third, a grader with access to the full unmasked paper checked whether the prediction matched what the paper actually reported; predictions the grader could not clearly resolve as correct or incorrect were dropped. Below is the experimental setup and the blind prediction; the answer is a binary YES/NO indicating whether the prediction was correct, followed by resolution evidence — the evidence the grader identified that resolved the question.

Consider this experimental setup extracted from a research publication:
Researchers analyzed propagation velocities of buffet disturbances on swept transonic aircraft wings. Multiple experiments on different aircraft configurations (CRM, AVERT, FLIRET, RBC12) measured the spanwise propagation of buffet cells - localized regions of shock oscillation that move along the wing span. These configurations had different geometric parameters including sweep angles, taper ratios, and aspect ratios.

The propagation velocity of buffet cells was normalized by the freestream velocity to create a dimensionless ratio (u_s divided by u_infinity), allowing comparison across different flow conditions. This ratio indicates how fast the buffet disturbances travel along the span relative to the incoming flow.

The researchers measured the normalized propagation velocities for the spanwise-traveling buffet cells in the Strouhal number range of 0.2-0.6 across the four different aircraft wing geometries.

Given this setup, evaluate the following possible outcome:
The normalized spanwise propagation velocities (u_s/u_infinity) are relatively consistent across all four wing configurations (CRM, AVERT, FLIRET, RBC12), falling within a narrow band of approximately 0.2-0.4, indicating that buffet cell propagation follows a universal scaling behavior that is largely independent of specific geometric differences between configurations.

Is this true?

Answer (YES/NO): YES